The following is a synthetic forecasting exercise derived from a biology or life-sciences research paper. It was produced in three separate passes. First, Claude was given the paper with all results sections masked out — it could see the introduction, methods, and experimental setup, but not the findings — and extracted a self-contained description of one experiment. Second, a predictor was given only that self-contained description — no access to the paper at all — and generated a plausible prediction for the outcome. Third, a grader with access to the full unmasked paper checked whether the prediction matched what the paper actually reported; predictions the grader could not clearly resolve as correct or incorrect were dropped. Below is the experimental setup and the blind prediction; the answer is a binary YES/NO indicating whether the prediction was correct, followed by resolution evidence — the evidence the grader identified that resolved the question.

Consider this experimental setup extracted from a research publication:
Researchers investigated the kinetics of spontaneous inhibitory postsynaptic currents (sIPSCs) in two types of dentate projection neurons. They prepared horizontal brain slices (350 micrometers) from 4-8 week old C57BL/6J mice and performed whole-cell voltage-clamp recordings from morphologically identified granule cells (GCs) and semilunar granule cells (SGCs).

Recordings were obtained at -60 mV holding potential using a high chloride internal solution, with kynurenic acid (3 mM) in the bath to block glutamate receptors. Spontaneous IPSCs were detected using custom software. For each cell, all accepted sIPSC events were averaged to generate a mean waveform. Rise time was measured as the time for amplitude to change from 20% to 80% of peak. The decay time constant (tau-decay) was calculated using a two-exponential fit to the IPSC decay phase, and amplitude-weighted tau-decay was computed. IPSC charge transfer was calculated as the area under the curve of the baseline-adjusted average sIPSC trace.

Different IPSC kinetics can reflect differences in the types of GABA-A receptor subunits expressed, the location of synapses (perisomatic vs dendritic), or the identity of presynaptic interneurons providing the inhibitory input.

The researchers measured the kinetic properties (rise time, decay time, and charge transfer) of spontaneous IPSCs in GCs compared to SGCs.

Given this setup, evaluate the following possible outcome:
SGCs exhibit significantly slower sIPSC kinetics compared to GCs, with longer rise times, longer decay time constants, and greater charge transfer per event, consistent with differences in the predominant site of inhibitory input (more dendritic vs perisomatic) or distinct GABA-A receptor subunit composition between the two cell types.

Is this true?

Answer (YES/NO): NO